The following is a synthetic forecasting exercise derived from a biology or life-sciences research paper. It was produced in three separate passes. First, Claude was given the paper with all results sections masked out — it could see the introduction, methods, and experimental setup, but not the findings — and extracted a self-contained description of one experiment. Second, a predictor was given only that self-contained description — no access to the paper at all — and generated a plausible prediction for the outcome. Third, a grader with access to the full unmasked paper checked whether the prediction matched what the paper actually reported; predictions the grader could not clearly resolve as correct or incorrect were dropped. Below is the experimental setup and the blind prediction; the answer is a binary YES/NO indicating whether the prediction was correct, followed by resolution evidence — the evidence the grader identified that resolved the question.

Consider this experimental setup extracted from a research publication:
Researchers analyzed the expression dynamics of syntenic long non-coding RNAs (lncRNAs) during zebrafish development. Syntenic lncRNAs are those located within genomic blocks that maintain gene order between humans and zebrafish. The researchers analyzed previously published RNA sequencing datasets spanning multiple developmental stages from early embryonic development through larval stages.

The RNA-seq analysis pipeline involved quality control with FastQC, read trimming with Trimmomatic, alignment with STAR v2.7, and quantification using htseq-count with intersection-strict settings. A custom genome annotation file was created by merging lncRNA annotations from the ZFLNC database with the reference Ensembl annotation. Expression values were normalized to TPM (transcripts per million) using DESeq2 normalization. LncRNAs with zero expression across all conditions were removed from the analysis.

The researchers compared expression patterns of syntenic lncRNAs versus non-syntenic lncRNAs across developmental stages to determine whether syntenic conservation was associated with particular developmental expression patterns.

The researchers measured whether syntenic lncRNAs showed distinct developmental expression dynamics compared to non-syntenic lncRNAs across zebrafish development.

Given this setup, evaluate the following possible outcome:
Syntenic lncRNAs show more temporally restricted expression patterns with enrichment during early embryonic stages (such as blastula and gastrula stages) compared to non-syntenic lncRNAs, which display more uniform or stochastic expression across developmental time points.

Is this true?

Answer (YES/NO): NO